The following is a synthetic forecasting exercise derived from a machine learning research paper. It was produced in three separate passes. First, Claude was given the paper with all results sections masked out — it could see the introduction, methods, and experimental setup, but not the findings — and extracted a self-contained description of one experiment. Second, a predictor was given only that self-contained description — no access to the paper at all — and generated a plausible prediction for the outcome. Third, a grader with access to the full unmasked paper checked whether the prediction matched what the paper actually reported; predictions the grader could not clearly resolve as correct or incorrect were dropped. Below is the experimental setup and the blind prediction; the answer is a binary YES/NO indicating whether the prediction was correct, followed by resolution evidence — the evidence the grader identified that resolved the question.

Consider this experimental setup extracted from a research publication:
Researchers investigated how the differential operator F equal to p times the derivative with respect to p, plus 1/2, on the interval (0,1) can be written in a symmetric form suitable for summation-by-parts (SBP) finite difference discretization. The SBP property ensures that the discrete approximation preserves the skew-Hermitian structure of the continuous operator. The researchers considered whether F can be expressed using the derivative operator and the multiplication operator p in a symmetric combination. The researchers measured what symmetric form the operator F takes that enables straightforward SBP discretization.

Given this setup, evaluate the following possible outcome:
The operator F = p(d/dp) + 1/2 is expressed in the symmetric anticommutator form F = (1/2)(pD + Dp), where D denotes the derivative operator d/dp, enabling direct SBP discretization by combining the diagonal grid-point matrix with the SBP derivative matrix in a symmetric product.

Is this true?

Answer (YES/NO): YES